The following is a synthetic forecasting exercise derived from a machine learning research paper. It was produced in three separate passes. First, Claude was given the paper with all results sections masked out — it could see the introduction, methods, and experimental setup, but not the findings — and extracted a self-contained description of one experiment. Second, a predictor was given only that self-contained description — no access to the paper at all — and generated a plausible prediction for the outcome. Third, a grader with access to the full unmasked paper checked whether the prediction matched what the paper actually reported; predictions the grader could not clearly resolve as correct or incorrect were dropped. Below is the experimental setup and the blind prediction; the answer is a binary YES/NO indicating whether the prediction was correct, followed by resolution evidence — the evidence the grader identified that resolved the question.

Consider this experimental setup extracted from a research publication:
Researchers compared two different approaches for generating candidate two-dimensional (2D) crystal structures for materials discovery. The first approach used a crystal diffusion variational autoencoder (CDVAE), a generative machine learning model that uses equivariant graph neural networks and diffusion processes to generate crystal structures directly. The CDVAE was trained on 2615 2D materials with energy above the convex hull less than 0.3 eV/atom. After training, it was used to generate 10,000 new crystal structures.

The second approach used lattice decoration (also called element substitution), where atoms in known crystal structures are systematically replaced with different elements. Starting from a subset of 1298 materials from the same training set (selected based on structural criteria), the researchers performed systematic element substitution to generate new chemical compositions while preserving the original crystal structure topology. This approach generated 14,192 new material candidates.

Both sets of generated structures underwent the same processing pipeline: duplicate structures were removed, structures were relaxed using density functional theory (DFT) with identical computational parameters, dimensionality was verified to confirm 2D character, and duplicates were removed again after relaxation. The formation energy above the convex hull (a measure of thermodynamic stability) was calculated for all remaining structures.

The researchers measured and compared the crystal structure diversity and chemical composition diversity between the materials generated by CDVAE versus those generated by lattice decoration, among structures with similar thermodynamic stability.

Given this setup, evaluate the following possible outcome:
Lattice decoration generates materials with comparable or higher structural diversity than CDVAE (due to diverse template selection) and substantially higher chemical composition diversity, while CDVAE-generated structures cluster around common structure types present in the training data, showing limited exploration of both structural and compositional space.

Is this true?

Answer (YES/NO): NO